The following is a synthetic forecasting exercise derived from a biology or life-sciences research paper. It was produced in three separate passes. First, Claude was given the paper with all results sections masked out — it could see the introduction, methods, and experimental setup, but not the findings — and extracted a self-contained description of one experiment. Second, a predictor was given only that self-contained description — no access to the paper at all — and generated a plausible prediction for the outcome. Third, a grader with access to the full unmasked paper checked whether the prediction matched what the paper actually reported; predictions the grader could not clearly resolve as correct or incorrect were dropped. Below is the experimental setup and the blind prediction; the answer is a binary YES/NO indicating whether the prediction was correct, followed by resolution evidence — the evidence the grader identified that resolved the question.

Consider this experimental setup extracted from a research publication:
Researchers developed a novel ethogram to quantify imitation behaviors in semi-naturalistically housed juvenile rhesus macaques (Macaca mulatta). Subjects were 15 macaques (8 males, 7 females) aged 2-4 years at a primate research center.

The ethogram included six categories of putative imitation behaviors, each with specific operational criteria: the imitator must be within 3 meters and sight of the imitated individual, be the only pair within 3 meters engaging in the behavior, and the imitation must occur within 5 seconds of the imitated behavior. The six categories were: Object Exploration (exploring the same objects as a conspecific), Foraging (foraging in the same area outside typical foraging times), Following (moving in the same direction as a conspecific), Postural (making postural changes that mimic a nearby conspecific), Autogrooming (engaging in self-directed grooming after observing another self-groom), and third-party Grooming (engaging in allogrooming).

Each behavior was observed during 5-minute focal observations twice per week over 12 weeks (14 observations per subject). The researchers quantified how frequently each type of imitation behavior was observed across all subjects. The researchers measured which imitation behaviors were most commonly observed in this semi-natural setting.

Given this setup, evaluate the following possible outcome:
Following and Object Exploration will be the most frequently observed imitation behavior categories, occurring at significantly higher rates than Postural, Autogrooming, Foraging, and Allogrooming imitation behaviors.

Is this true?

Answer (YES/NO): YES